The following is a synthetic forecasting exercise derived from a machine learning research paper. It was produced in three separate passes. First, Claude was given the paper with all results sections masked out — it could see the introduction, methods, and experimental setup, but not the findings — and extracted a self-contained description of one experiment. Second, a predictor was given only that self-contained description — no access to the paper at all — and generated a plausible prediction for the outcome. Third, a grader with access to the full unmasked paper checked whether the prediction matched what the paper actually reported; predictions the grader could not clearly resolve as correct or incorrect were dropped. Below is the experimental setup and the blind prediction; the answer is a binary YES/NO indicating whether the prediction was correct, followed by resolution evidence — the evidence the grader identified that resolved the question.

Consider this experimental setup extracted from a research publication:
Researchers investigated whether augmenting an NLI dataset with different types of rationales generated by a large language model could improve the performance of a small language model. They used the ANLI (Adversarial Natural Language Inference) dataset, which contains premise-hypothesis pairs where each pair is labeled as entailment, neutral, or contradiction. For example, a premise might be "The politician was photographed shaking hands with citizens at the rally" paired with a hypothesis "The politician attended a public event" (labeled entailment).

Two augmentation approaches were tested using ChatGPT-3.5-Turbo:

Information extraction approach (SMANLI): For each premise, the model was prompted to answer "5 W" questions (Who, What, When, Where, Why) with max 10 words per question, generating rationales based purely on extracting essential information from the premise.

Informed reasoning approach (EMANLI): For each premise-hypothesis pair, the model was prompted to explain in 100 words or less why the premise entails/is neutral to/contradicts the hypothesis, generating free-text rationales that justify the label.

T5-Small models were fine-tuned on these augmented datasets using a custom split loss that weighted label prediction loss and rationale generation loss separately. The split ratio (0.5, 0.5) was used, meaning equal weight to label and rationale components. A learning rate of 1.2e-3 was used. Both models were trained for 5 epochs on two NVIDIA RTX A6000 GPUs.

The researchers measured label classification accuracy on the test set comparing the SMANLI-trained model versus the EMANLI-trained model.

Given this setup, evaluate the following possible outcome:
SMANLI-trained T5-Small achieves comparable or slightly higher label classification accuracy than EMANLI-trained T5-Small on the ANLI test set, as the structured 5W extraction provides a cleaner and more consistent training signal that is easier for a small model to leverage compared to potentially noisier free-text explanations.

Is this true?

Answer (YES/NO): NO